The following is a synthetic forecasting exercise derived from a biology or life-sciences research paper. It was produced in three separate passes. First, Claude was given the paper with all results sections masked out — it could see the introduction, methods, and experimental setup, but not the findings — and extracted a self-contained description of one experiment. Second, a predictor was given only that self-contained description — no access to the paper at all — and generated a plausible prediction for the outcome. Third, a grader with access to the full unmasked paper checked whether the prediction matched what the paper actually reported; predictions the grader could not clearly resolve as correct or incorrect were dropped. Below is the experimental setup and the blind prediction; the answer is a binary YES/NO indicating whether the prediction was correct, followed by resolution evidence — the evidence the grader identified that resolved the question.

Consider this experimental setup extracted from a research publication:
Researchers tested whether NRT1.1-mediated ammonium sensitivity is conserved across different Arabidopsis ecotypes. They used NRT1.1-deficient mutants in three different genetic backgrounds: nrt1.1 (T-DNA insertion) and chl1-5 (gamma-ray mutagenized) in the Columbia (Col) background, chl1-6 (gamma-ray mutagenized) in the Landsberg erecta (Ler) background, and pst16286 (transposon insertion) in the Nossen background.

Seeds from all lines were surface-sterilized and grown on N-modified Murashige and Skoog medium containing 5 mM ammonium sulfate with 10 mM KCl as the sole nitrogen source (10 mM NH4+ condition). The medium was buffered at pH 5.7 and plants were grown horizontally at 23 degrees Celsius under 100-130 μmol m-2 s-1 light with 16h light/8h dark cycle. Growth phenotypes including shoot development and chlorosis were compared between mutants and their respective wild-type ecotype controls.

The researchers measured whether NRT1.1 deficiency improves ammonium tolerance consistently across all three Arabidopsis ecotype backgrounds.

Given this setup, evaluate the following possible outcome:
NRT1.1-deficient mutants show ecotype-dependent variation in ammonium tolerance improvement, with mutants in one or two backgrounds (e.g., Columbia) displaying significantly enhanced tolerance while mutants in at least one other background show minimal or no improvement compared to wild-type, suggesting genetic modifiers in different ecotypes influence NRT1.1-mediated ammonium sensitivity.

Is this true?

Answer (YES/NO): NO